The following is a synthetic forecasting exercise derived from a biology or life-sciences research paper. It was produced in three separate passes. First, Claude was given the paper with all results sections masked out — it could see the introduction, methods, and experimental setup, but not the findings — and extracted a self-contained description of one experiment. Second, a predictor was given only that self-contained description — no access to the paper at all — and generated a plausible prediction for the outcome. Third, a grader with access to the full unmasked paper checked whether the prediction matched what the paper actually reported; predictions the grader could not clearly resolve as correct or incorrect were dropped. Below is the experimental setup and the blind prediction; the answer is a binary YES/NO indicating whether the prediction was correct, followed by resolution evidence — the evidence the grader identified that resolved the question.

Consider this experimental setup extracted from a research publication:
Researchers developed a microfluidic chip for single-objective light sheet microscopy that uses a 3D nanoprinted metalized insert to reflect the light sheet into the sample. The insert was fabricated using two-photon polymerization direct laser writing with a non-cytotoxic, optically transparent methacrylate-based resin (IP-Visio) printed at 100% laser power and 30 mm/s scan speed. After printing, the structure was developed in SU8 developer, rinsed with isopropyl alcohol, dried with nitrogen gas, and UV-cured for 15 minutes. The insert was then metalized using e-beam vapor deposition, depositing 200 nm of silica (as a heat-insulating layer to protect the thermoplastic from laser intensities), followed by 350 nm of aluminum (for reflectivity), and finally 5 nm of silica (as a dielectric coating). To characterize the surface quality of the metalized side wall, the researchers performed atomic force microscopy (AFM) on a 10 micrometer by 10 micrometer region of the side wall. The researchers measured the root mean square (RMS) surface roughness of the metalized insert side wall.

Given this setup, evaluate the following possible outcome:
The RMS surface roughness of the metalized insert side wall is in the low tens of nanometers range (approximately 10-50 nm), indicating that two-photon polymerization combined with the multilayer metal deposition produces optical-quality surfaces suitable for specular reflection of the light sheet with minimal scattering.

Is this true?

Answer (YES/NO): YES